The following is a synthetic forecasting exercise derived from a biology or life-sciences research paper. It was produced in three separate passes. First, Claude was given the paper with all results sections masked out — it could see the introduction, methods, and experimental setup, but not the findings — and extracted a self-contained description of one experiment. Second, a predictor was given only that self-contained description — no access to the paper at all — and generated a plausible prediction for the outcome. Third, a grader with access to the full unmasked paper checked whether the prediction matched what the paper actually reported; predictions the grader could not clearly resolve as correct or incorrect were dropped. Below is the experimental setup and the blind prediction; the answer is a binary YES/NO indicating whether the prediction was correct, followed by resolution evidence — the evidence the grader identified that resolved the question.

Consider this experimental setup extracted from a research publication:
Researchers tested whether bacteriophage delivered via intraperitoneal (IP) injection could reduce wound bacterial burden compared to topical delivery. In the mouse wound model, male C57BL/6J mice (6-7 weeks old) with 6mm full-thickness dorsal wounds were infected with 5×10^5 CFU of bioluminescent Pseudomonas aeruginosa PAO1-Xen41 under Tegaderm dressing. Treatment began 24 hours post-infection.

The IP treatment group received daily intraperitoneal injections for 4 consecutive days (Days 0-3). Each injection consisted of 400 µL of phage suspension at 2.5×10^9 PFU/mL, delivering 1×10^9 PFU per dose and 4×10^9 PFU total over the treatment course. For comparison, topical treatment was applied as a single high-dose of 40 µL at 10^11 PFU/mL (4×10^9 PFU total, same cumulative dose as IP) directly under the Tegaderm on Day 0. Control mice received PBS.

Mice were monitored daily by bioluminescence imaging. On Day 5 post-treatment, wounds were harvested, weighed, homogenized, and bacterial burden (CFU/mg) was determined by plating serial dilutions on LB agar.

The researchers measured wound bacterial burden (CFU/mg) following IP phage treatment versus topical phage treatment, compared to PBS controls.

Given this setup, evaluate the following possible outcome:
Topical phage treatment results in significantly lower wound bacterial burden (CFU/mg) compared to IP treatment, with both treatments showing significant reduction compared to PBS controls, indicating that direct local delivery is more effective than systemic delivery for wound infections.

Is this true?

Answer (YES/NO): NO